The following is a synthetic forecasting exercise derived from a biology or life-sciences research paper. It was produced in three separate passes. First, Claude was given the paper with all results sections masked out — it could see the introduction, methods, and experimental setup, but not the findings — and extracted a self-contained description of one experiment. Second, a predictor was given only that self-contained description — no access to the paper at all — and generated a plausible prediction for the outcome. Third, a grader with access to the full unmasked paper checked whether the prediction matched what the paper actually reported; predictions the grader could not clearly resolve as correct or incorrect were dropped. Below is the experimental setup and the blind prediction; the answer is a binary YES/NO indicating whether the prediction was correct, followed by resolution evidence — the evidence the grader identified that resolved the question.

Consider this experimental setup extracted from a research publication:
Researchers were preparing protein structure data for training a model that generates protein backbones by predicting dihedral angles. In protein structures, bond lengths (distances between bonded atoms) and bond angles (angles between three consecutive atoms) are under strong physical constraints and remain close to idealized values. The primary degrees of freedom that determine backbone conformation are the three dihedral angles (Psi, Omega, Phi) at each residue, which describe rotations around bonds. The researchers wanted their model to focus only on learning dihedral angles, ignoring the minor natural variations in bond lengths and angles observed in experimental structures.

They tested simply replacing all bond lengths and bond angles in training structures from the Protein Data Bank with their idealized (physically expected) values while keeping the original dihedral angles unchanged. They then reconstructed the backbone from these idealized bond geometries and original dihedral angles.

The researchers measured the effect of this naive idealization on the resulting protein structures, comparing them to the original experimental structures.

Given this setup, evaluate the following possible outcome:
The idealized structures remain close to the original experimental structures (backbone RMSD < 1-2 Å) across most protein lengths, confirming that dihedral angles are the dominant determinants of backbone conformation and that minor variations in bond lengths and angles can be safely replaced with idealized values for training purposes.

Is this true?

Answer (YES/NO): NO